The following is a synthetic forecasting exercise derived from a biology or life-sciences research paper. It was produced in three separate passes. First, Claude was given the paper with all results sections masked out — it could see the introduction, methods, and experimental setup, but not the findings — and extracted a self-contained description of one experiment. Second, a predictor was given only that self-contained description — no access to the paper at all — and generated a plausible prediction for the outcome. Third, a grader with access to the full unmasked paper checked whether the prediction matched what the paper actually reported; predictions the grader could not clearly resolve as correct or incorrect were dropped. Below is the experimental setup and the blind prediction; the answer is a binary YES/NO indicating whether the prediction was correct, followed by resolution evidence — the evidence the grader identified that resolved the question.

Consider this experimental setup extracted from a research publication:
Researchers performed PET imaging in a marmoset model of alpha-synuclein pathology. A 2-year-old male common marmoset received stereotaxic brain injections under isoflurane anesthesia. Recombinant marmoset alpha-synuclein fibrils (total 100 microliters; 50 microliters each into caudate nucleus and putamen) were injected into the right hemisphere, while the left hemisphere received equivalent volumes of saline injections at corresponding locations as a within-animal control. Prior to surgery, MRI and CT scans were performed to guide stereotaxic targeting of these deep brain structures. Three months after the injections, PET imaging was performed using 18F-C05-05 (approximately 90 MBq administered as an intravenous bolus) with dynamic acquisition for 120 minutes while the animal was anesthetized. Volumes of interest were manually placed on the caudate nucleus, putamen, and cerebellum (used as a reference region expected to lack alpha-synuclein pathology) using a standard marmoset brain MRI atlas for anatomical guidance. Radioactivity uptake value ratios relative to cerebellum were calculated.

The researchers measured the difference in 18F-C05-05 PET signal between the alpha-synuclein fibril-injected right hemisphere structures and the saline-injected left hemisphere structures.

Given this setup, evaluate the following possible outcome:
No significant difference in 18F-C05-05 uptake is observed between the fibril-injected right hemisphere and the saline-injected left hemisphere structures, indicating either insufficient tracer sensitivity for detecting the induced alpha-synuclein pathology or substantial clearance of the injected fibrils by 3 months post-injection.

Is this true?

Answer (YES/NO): NO